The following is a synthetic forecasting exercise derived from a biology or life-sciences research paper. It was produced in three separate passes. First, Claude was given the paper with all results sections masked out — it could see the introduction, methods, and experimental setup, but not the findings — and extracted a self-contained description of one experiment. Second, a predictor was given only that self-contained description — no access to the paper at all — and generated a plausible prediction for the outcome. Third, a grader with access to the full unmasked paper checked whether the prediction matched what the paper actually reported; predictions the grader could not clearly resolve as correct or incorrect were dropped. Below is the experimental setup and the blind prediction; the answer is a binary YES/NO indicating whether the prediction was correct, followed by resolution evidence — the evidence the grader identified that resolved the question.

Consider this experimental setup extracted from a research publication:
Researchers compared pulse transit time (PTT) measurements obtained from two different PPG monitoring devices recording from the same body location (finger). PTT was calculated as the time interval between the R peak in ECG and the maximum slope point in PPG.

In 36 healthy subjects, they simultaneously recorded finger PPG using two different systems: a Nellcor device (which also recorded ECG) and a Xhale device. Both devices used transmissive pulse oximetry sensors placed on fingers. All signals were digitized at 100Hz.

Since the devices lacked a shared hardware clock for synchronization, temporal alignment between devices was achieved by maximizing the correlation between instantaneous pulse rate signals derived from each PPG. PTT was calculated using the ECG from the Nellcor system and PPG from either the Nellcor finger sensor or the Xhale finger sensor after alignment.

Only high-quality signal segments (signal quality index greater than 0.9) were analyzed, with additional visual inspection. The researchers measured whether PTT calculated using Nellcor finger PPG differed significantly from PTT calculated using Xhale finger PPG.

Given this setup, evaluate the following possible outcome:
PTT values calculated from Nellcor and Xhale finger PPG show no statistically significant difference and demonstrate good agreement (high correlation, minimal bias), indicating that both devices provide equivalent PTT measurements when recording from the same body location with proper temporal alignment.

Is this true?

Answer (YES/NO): NO